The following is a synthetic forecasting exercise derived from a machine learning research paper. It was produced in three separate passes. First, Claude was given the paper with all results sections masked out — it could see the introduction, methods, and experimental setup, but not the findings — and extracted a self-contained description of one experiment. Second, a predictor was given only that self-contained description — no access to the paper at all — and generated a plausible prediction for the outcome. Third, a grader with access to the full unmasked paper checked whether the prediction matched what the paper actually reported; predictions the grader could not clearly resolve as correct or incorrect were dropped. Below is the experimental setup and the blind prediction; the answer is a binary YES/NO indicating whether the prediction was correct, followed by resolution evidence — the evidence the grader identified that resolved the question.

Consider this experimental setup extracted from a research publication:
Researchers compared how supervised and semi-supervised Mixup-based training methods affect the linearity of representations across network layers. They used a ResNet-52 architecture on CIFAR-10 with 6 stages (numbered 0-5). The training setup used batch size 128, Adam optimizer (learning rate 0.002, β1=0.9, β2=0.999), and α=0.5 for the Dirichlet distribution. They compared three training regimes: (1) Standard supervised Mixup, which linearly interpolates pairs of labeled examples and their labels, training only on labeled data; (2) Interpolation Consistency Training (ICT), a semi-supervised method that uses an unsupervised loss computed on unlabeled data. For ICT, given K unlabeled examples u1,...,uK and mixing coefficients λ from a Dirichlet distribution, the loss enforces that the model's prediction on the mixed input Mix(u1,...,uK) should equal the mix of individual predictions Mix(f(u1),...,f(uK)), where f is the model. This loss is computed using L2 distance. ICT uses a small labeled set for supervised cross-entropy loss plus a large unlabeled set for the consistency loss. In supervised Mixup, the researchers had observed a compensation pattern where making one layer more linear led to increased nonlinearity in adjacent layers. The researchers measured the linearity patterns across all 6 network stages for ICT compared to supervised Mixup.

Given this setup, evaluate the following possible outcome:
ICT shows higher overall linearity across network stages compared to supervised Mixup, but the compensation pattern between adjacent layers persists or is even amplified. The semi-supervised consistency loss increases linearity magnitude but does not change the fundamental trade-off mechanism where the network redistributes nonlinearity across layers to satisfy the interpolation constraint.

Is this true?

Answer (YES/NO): NO